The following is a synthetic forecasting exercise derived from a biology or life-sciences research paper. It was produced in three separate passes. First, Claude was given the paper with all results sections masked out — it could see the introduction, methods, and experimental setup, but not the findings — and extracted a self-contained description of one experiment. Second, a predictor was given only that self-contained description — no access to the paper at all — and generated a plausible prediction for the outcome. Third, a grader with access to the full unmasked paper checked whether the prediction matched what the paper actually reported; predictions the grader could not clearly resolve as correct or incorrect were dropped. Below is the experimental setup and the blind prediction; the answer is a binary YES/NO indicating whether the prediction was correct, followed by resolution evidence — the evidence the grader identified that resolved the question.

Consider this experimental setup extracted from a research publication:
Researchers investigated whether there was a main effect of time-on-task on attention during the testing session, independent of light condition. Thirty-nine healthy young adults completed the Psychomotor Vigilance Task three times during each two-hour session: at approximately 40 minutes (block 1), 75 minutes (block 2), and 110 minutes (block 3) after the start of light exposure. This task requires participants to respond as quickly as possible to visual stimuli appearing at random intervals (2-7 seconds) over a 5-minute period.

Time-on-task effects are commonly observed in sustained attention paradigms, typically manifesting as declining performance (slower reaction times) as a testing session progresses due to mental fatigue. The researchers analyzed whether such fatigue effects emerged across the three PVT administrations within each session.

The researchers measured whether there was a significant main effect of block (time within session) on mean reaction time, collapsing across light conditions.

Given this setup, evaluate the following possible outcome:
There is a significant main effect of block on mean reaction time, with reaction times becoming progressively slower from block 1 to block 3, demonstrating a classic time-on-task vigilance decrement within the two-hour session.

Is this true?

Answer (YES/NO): YES